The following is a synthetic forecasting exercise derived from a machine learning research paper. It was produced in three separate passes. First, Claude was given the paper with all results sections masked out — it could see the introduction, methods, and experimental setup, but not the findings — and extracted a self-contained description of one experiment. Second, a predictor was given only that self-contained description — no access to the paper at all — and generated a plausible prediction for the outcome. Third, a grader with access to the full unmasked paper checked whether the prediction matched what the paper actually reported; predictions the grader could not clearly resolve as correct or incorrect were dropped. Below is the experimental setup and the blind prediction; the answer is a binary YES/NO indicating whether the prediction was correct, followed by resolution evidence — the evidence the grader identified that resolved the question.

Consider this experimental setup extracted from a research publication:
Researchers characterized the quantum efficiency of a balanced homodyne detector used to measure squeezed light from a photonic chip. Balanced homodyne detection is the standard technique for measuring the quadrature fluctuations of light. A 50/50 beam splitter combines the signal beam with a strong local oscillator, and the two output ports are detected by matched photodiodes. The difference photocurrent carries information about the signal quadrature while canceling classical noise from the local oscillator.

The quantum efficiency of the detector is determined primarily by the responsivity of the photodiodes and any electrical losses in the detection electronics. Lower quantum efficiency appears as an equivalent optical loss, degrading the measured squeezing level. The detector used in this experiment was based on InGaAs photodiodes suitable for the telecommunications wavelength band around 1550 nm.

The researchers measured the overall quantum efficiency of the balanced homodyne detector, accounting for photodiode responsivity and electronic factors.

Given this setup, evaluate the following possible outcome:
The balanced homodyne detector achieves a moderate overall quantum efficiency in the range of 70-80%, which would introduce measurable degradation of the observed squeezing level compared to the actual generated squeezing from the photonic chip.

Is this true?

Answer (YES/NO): YES